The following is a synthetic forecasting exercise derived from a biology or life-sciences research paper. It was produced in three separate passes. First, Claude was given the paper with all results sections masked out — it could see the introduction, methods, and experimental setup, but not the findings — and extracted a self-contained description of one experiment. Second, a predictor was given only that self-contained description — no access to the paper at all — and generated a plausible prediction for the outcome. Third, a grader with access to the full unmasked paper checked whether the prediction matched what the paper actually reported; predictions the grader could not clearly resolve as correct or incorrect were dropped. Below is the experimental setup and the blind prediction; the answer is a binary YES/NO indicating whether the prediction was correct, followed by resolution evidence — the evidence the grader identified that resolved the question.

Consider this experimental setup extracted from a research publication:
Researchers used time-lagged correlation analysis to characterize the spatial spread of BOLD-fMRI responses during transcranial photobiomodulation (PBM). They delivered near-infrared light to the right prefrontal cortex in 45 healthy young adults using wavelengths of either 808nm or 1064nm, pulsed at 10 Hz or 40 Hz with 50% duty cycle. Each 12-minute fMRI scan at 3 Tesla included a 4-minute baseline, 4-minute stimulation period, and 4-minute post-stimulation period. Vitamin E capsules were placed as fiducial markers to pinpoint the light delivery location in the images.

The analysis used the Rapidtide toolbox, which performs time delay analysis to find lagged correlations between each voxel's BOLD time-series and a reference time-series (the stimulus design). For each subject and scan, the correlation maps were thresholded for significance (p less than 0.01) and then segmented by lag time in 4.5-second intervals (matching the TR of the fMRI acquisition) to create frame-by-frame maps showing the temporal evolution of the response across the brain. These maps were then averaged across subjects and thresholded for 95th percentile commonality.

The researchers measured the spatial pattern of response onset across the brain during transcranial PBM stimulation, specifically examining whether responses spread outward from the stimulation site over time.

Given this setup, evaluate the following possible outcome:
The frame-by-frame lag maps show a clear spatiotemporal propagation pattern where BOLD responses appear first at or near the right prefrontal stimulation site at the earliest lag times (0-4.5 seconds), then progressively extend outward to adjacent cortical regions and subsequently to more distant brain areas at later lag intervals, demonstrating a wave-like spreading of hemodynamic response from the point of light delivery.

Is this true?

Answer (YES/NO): NO